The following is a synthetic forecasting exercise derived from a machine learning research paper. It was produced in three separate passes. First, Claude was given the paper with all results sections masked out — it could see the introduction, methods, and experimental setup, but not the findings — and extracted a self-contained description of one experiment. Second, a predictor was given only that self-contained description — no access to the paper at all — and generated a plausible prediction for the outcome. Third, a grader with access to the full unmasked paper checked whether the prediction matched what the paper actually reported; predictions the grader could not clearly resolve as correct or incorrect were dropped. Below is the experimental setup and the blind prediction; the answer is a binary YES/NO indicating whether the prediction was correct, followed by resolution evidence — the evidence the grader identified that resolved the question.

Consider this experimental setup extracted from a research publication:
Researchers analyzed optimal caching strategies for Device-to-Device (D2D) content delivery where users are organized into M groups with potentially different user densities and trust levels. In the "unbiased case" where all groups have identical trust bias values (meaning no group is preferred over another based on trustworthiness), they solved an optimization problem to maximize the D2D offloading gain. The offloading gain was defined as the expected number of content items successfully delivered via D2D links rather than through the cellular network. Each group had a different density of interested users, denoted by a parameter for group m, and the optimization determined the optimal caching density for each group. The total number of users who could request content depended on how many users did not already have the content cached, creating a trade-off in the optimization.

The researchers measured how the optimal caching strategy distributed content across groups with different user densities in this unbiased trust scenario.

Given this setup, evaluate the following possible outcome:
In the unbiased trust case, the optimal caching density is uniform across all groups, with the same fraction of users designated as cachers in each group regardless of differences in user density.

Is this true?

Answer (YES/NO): NO